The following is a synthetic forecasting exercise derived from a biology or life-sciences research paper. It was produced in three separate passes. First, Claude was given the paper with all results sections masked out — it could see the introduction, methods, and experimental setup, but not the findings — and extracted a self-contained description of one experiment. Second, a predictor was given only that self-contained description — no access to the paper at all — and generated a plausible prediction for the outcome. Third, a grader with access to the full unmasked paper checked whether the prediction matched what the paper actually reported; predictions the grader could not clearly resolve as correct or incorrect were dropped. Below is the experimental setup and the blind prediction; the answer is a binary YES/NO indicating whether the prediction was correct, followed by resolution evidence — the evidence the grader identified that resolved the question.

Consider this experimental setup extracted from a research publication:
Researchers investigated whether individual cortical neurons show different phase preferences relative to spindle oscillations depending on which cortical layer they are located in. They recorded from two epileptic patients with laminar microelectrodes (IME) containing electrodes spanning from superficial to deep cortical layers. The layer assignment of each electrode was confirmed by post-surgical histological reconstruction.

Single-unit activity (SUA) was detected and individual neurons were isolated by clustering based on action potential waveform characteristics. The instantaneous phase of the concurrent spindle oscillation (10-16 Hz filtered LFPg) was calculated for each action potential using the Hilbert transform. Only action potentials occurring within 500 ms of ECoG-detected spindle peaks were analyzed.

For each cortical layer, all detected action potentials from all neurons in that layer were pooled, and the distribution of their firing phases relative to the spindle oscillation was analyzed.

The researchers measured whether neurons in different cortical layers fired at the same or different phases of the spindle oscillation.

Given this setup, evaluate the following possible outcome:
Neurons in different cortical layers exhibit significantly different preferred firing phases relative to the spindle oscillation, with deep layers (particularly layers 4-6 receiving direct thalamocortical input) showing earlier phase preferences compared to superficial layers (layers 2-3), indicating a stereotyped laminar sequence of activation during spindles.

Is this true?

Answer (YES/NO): NO